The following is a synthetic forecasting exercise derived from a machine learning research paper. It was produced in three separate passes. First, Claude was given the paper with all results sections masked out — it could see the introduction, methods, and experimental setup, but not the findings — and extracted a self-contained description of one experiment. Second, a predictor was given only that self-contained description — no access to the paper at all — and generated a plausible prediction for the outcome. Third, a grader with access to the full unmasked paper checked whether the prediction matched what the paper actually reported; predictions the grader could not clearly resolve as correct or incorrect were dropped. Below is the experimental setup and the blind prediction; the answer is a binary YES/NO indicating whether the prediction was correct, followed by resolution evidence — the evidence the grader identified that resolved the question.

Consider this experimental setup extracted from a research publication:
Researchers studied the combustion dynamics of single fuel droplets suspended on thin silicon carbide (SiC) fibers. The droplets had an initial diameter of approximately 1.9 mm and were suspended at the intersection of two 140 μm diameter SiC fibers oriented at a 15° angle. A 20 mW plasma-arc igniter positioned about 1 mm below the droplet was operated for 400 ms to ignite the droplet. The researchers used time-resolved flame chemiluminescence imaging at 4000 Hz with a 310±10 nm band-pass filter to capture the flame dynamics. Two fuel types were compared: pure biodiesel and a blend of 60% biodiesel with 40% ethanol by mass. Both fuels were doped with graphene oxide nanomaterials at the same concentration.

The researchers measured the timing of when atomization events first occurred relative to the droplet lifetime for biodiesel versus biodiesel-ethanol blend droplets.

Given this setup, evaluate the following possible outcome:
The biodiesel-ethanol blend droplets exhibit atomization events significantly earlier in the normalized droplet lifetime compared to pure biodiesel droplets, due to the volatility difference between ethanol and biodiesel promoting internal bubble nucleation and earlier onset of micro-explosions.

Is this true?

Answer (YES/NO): YES